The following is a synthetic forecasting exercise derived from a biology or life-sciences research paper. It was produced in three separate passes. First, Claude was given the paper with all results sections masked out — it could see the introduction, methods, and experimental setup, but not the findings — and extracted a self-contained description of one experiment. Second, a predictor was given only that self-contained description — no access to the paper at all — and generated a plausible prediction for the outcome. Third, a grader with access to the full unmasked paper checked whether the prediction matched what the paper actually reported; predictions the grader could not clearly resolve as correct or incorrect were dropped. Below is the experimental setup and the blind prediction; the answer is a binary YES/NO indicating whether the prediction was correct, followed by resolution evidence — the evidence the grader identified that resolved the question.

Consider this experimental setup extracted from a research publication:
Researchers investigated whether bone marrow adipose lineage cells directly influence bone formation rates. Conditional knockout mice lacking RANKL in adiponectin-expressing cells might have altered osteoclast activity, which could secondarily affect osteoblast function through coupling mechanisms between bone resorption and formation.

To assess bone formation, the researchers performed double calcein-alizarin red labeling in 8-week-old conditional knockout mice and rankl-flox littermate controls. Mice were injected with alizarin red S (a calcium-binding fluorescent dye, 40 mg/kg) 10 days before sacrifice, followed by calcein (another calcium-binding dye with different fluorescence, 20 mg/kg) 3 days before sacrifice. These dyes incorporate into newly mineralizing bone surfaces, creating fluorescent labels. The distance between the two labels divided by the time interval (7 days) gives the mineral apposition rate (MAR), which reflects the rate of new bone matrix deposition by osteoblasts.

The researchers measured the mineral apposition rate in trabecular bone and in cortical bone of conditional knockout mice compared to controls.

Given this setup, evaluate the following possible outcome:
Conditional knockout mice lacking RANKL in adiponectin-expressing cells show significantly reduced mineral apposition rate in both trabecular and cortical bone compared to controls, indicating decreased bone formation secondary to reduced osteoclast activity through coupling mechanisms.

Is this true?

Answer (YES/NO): NO